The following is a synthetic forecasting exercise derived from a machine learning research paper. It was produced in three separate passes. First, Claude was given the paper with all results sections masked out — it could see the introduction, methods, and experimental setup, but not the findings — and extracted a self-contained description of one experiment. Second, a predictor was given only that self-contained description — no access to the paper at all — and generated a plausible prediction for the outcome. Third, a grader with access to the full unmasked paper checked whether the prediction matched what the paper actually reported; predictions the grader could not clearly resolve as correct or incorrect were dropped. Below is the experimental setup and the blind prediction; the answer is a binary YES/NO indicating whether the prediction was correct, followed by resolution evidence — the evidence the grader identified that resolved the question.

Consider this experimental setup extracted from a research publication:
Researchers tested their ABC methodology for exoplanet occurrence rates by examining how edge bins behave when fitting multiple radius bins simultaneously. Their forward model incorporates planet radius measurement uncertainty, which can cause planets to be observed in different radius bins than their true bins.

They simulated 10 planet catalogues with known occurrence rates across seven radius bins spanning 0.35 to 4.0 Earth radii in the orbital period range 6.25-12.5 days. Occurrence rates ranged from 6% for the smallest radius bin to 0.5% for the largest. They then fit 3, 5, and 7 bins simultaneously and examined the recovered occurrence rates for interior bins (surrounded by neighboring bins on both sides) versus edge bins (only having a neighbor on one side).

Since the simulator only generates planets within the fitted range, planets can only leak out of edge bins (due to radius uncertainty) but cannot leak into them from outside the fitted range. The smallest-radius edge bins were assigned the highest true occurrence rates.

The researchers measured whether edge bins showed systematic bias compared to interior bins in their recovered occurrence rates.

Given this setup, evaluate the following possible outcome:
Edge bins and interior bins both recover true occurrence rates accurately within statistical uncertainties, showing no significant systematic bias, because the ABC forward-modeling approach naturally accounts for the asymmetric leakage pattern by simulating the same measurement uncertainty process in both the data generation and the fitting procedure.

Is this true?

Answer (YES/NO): NO